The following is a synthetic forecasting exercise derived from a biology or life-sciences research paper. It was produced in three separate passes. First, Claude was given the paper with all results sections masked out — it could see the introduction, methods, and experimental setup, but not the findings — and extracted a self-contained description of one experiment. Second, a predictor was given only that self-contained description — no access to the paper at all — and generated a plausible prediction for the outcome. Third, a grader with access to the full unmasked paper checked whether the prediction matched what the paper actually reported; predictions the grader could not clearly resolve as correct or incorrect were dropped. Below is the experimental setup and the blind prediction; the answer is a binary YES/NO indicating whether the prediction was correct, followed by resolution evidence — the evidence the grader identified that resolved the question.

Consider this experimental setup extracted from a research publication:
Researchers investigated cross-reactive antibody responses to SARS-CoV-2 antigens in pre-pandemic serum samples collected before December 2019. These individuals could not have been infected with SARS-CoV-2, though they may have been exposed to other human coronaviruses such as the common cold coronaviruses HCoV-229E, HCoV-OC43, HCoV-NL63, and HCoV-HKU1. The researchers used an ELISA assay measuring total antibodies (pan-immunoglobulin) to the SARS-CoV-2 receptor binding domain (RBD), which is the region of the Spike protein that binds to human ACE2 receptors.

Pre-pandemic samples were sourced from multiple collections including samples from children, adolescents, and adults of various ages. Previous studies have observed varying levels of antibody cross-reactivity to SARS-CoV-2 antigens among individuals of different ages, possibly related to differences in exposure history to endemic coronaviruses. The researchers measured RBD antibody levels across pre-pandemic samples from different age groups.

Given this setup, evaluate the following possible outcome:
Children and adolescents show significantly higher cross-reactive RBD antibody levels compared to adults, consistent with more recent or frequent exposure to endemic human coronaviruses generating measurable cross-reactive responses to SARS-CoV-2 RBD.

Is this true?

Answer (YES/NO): NO